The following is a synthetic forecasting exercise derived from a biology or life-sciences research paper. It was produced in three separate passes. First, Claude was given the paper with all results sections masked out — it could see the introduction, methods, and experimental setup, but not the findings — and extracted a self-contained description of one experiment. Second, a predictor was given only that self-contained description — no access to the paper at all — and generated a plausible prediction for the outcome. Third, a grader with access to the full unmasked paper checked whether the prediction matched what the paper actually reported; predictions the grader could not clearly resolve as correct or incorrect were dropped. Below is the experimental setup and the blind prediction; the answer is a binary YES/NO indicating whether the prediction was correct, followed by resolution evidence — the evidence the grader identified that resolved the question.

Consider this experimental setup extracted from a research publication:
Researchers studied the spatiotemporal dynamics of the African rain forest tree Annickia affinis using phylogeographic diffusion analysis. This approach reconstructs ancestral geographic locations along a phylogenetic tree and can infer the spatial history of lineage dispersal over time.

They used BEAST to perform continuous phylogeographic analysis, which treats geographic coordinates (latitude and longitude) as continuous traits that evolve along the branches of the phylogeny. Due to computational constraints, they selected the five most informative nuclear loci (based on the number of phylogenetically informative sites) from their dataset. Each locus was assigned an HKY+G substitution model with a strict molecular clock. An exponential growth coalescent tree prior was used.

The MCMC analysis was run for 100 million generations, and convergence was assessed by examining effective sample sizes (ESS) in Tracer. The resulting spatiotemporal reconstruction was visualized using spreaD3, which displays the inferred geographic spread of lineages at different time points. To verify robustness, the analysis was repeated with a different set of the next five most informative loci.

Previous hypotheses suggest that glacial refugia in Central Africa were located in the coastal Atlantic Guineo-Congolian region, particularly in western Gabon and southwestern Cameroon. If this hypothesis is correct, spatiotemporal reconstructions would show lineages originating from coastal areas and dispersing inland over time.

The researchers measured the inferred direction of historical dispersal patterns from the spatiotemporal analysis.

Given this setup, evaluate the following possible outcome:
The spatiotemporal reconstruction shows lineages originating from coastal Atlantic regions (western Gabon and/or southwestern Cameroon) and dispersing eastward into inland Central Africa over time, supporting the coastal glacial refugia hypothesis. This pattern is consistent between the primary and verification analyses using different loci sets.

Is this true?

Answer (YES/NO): NO